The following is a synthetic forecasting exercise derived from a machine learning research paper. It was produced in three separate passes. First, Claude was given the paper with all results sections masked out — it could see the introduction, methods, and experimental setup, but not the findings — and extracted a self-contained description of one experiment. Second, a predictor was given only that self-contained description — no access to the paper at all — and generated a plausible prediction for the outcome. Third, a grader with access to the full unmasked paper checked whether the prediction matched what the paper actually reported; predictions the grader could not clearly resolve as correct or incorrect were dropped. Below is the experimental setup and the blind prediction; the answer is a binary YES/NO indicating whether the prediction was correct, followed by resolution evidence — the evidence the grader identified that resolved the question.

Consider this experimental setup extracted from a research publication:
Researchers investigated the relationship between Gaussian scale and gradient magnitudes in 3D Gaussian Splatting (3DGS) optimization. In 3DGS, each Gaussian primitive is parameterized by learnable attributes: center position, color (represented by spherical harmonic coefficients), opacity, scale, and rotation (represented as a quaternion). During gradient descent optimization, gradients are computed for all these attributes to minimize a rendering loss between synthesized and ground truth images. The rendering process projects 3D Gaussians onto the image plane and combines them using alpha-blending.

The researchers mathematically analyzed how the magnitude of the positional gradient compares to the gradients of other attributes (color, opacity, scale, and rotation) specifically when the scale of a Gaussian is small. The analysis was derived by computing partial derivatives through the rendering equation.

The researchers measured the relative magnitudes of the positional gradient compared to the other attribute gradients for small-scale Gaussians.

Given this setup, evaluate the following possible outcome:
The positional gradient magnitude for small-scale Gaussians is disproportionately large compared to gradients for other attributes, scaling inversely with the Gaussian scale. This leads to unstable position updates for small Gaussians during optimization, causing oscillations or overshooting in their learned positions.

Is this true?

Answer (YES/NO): YES